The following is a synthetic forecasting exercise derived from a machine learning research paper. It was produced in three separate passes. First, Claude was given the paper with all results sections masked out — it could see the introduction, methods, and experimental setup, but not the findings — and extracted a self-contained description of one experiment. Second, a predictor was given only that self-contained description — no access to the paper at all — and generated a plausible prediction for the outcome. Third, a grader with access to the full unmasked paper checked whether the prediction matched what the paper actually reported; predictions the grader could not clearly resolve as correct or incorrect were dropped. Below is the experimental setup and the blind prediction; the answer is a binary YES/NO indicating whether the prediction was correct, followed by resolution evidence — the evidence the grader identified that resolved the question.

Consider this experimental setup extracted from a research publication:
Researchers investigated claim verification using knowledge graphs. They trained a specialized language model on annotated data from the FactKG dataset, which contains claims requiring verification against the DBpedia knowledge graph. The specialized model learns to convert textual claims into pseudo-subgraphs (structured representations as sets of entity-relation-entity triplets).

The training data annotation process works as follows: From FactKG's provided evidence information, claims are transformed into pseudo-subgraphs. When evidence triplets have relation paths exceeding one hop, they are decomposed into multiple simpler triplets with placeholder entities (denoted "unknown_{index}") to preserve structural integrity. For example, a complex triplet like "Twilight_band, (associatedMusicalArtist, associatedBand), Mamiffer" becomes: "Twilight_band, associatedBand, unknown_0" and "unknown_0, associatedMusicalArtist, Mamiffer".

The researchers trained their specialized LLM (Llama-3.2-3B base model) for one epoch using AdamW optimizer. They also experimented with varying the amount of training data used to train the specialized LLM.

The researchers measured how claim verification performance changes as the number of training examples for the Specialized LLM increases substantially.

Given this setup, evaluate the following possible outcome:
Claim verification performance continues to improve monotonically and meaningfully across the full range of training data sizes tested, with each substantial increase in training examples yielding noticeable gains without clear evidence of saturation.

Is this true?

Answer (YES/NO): NO